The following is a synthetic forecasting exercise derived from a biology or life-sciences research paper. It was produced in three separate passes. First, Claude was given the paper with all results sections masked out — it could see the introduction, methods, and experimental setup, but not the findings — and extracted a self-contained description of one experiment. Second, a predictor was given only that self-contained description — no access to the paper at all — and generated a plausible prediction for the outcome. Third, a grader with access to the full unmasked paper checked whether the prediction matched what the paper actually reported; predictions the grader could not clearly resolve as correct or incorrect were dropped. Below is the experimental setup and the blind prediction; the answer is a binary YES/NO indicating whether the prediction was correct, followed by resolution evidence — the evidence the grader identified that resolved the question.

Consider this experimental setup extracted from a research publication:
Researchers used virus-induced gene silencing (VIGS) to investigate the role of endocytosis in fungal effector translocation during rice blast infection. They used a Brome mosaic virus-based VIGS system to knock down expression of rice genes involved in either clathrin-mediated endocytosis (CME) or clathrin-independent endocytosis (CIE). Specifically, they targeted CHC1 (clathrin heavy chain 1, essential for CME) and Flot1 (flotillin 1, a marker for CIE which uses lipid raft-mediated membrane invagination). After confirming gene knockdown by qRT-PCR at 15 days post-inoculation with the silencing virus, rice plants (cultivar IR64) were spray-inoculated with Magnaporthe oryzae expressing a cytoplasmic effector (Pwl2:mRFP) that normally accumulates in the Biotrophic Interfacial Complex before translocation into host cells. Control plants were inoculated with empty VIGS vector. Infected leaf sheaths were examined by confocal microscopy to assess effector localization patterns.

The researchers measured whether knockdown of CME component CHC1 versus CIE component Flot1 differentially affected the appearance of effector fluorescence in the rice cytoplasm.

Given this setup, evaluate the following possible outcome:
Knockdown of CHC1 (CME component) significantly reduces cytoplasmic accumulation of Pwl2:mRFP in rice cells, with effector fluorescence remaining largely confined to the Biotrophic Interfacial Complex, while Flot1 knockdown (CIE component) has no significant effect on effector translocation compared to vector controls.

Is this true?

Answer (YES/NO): YES